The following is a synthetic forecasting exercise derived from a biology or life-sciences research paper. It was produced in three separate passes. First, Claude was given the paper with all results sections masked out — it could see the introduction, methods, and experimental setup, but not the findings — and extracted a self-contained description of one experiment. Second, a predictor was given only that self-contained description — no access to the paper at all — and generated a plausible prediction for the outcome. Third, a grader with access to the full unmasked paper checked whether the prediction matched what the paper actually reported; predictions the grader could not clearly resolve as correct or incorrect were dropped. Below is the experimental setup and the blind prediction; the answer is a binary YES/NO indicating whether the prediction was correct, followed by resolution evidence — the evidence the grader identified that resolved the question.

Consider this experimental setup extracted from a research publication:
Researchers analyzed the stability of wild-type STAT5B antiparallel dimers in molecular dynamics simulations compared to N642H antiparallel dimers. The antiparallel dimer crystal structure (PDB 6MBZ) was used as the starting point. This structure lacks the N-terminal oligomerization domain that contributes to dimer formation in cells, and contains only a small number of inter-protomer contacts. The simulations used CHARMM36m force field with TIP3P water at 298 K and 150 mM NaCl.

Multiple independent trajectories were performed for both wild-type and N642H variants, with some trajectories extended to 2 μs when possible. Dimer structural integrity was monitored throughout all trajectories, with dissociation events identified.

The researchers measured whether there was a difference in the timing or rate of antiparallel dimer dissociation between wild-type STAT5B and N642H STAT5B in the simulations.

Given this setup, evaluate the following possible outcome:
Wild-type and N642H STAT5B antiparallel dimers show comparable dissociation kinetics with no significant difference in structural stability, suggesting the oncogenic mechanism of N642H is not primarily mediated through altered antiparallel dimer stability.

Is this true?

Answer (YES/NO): NO